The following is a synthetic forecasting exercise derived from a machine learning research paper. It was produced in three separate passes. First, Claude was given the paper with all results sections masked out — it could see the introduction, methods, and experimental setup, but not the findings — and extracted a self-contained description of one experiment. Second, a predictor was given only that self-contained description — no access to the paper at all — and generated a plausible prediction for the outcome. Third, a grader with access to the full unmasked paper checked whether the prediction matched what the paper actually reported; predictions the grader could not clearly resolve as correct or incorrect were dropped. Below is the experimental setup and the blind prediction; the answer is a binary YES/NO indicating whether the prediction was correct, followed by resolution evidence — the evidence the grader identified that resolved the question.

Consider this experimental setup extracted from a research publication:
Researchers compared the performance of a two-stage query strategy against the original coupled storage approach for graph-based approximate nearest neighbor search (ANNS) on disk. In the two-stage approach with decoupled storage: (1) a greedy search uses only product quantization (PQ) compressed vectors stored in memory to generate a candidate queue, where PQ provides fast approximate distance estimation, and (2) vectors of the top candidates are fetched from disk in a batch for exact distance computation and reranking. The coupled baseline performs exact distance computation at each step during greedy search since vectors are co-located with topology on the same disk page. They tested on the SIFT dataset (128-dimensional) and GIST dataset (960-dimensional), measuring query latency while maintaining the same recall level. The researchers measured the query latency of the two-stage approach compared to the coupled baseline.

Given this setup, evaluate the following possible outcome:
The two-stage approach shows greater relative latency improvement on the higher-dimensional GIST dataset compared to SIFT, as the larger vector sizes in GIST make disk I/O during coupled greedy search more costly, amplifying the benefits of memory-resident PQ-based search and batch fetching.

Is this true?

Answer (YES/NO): NO